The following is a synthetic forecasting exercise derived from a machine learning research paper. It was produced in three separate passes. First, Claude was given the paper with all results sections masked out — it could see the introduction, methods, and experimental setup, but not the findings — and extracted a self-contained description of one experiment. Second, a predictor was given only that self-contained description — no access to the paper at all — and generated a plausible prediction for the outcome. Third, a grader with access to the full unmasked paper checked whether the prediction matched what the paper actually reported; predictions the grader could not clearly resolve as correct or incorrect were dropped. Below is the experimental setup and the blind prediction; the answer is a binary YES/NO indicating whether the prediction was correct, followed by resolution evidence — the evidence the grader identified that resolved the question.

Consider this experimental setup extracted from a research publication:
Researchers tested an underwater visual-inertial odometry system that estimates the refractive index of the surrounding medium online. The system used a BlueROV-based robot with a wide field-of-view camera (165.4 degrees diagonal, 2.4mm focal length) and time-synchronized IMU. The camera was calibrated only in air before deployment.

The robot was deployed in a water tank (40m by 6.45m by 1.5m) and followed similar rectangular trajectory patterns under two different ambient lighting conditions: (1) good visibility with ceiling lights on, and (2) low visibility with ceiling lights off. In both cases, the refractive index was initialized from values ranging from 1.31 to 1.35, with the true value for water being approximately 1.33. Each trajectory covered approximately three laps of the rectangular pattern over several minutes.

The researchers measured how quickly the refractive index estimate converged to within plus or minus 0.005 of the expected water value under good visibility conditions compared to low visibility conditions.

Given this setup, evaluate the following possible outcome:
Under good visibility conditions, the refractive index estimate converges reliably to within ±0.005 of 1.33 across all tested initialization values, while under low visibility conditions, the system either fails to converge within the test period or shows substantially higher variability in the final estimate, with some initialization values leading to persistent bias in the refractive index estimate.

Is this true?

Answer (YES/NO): NO